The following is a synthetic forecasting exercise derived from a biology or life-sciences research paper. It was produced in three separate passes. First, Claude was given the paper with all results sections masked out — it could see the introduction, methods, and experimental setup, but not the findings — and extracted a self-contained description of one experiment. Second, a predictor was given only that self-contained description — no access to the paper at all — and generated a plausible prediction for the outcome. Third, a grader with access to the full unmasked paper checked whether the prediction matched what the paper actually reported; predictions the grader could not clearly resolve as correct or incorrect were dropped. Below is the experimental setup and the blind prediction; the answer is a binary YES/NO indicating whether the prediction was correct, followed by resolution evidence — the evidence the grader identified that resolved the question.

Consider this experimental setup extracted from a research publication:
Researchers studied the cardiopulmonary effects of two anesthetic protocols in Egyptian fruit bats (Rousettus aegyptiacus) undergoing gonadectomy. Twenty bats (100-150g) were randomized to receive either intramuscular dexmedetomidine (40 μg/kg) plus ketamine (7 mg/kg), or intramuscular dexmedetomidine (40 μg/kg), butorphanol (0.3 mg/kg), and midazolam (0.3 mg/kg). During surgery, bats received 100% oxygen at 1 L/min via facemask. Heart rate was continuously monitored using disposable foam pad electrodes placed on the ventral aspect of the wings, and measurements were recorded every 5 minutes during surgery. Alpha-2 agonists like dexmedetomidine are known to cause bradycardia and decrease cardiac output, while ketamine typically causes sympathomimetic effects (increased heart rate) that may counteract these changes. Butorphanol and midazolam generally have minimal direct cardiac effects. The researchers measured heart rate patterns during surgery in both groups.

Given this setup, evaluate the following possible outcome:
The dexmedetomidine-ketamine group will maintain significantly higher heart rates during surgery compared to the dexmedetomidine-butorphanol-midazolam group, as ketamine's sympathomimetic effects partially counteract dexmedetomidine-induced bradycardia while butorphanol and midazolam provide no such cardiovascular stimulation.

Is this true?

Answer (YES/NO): NO